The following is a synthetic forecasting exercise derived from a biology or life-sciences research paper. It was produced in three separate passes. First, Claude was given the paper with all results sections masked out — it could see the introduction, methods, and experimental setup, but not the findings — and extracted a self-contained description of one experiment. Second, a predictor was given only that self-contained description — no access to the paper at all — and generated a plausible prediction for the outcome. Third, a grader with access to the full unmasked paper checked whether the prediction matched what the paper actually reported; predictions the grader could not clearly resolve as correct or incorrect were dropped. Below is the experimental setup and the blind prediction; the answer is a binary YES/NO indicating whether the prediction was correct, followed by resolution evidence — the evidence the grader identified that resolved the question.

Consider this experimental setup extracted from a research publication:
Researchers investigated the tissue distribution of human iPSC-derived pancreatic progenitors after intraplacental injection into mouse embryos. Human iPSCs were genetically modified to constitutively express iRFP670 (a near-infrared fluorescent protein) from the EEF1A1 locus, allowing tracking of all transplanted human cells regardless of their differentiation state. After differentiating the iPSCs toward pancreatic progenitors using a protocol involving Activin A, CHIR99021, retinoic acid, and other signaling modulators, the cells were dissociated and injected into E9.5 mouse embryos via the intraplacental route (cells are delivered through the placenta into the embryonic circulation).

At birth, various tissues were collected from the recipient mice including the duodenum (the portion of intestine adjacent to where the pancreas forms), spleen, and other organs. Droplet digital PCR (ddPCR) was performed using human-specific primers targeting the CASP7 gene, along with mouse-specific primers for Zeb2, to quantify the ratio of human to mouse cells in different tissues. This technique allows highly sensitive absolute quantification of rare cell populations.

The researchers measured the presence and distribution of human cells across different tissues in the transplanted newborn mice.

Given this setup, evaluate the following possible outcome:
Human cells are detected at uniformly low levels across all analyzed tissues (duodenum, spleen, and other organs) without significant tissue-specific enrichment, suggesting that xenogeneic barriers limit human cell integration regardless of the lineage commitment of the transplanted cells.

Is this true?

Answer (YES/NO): NO